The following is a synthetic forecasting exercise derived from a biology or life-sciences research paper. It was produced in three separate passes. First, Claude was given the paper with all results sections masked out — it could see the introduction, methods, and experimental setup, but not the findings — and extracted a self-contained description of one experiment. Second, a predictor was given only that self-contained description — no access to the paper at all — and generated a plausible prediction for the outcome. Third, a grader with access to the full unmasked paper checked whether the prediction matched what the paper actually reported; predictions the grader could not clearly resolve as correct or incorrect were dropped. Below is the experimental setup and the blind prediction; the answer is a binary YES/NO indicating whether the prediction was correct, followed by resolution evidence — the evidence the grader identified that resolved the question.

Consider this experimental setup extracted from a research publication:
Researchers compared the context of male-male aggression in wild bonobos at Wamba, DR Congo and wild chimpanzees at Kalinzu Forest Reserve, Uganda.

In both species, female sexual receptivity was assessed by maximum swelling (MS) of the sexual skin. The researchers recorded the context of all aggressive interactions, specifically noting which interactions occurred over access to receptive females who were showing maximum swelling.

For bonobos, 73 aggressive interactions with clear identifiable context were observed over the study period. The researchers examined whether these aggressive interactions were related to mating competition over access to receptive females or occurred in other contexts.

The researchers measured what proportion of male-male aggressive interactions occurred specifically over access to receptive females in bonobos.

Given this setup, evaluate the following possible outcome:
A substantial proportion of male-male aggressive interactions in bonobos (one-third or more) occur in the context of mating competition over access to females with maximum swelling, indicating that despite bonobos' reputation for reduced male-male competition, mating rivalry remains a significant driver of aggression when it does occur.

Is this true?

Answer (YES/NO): NO